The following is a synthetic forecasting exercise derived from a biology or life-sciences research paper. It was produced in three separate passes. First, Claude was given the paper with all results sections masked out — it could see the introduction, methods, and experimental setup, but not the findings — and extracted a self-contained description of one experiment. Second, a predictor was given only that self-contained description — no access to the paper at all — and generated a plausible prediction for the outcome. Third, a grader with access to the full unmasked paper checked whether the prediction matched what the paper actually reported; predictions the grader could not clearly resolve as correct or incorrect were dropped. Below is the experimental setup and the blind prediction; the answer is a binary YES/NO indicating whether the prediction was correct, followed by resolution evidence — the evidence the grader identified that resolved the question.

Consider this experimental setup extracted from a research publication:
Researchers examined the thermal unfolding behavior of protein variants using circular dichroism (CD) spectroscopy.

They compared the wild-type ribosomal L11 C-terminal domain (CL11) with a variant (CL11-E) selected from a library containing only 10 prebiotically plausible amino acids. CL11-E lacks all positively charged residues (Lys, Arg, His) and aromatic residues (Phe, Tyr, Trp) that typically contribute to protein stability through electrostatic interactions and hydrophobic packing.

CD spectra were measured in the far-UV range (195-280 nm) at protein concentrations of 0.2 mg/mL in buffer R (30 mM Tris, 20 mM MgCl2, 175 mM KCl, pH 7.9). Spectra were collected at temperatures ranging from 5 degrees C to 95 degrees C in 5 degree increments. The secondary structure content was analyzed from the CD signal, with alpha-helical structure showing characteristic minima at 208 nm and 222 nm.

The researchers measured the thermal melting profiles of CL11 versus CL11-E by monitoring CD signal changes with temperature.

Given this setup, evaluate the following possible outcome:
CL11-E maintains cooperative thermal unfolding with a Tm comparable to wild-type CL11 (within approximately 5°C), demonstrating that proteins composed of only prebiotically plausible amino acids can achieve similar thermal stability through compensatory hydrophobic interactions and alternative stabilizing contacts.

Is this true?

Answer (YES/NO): NO